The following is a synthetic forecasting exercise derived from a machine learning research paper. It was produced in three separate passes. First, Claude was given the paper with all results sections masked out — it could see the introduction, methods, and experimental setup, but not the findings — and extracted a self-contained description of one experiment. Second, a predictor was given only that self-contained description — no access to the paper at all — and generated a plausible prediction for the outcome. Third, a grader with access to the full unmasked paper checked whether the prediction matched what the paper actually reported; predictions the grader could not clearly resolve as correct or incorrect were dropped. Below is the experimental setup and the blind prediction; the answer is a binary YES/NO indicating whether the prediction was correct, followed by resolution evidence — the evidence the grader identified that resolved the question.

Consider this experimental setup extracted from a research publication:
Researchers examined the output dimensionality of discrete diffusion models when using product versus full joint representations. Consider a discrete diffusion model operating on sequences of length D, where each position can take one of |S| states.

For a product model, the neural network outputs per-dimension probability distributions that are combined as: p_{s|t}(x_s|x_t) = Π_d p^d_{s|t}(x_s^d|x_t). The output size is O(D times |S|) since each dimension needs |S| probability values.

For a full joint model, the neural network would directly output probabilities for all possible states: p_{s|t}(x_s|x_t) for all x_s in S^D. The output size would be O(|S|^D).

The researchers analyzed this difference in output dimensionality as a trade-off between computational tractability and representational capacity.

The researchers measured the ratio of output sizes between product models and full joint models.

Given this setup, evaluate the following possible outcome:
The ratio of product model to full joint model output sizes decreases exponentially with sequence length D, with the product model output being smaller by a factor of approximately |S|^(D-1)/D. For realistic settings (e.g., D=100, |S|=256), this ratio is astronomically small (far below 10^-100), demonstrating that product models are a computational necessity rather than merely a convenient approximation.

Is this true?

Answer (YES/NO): YES